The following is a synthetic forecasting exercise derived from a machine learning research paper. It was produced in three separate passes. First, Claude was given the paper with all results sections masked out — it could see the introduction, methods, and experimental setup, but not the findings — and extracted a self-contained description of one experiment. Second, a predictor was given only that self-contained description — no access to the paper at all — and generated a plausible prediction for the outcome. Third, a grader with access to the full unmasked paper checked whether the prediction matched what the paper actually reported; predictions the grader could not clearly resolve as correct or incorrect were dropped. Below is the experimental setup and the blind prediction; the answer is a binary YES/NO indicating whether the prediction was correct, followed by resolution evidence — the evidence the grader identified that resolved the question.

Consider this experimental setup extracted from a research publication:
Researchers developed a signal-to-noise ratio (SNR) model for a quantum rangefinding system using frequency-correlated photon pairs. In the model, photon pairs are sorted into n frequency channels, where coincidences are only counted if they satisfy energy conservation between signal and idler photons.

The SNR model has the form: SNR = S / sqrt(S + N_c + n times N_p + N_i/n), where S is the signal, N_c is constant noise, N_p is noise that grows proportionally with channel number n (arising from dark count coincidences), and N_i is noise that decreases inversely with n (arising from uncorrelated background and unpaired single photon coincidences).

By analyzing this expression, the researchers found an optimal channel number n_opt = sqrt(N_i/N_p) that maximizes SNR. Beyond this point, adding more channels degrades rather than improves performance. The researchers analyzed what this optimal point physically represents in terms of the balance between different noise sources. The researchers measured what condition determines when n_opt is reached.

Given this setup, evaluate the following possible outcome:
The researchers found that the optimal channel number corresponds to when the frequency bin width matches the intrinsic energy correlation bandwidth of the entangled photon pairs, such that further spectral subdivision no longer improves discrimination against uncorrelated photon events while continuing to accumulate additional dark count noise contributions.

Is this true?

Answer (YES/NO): NO